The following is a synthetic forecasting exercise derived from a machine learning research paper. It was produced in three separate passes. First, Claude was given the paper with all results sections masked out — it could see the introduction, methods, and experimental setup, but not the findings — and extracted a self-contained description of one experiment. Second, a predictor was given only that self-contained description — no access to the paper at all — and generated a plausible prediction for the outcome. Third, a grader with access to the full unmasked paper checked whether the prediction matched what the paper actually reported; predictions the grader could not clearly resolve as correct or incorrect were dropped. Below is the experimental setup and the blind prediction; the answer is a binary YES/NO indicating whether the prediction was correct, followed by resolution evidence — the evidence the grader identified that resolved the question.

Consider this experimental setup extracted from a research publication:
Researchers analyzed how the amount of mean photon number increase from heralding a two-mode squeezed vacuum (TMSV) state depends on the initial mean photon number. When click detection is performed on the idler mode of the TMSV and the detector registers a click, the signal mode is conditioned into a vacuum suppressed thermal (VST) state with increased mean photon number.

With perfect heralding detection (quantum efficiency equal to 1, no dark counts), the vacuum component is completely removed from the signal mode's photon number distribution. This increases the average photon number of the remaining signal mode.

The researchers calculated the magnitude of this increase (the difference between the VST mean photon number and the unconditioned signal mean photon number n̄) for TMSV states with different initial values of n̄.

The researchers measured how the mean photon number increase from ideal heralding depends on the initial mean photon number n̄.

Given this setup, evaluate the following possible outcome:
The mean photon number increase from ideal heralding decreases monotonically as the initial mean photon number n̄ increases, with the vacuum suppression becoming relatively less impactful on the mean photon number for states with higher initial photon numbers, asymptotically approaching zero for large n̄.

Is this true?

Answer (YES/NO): NO